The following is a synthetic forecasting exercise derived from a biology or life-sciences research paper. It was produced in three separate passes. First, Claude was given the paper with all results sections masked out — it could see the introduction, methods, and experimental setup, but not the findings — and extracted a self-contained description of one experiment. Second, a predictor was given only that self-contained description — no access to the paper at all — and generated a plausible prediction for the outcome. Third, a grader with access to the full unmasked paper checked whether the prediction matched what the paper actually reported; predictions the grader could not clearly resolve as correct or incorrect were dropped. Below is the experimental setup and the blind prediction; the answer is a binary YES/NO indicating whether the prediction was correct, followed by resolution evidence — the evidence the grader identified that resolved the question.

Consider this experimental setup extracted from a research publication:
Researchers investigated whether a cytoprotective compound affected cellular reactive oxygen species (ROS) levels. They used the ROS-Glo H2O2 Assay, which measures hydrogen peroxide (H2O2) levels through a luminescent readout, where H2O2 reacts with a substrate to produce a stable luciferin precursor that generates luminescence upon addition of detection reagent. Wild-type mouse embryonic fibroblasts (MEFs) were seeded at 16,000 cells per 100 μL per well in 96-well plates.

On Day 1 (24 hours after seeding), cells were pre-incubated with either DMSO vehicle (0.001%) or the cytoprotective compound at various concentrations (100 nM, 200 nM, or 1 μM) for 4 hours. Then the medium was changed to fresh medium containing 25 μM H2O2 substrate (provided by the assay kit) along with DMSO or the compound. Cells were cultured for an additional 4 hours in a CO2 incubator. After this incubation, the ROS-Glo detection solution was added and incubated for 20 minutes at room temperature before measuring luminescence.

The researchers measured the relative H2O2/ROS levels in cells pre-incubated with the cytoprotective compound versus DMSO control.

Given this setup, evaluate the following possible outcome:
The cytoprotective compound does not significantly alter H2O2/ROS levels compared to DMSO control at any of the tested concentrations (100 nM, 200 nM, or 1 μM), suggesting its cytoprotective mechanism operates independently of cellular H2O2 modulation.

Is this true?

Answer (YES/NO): NO